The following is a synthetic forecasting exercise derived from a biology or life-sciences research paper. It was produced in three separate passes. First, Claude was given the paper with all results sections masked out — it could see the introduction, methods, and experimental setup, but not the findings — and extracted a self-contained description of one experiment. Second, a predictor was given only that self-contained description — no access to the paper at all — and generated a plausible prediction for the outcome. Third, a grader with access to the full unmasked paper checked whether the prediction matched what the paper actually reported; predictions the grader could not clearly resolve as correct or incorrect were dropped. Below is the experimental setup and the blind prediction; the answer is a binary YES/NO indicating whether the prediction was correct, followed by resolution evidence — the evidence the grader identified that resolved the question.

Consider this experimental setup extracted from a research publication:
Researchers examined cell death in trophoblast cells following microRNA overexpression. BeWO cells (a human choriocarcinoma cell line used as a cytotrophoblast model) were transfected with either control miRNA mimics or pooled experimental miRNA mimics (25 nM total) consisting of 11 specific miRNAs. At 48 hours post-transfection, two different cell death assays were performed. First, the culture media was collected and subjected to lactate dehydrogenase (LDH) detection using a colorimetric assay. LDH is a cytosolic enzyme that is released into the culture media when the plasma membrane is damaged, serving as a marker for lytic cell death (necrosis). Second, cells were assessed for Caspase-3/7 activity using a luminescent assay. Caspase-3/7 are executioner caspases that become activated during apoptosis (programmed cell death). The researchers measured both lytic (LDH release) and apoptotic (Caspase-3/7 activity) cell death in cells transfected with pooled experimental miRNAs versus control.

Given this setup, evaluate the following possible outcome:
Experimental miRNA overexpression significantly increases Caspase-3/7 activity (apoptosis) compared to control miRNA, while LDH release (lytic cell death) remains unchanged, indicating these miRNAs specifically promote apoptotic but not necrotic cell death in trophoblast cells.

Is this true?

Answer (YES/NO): NO